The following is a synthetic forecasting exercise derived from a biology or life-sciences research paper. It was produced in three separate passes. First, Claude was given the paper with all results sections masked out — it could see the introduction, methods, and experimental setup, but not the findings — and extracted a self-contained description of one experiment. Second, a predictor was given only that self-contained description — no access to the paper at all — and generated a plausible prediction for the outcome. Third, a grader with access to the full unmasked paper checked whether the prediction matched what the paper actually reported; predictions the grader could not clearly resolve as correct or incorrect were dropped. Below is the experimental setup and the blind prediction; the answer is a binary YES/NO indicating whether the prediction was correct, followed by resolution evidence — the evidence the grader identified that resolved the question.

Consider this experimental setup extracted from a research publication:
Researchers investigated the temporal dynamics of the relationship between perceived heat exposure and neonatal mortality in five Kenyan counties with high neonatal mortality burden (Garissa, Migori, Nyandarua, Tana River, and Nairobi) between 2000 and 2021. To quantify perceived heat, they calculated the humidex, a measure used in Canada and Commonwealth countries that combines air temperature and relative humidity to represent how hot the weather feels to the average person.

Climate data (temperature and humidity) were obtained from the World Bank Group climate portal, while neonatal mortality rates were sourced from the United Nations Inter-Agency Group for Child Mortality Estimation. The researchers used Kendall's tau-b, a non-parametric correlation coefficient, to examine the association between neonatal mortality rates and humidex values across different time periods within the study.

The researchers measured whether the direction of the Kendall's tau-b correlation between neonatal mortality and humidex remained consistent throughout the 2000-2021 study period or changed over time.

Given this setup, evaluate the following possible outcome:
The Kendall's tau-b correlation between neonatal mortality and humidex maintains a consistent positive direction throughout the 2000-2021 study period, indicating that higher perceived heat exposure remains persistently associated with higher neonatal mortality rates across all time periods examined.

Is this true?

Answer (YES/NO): NO